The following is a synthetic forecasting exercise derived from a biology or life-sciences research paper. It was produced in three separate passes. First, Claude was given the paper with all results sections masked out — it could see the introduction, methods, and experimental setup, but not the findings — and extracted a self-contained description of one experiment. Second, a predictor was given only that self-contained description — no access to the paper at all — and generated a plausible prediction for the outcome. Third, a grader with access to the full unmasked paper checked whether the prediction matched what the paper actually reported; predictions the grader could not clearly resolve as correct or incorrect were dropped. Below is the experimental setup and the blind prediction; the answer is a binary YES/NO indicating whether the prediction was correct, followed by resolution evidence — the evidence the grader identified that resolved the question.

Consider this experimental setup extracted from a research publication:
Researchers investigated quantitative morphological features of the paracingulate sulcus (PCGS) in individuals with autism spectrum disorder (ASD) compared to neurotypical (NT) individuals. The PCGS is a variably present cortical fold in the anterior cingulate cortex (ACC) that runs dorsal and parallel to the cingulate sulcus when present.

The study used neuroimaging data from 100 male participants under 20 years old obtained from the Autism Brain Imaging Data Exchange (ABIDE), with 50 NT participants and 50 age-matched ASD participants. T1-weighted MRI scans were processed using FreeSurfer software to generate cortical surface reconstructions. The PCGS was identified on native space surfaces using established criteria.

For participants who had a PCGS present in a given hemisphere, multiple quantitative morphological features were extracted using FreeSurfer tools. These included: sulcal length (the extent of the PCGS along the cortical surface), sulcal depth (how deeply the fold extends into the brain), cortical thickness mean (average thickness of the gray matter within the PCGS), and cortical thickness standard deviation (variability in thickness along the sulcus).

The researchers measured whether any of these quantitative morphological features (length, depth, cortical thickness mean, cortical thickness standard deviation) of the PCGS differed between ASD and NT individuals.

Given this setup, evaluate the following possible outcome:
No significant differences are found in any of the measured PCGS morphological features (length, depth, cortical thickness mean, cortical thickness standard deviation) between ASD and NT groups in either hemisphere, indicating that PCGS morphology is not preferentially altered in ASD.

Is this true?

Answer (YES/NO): YES